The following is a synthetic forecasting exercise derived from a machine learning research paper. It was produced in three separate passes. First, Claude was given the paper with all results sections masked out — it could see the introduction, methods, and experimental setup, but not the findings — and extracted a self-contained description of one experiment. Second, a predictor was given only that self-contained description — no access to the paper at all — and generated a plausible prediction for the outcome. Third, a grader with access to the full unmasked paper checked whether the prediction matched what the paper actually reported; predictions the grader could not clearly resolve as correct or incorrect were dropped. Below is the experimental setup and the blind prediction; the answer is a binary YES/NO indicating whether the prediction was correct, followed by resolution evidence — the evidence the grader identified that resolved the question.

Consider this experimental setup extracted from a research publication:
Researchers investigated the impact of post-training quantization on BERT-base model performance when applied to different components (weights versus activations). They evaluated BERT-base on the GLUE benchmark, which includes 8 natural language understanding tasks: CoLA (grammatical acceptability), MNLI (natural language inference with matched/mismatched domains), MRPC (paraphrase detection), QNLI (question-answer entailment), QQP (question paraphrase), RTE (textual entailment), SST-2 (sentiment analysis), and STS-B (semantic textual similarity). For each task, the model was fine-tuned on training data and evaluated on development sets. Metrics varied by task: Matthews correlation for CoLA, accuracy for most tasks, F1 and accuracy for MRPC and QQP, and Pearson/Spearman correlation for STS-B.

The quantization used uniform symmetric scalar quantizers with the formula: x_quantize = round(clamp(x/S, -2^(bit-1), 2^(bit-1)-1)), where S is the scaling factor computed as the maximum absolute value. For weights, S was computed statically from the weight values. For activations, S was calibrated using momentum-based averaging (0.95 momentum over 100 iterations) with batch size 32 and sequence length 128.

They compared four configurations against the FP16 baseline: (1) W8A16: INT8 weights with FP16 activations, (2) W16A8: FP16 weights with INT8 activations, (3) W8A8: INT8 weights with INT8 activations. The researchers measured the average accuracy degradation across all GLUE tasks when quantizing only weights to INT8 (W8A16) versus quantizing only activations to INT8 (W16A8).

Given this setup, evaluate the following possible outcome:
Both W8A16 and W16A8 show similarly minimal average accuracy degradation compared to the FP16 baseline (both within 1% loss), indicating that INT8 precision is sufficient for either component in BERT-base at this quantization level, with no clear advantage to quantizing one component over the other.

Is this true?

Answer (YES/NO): NO